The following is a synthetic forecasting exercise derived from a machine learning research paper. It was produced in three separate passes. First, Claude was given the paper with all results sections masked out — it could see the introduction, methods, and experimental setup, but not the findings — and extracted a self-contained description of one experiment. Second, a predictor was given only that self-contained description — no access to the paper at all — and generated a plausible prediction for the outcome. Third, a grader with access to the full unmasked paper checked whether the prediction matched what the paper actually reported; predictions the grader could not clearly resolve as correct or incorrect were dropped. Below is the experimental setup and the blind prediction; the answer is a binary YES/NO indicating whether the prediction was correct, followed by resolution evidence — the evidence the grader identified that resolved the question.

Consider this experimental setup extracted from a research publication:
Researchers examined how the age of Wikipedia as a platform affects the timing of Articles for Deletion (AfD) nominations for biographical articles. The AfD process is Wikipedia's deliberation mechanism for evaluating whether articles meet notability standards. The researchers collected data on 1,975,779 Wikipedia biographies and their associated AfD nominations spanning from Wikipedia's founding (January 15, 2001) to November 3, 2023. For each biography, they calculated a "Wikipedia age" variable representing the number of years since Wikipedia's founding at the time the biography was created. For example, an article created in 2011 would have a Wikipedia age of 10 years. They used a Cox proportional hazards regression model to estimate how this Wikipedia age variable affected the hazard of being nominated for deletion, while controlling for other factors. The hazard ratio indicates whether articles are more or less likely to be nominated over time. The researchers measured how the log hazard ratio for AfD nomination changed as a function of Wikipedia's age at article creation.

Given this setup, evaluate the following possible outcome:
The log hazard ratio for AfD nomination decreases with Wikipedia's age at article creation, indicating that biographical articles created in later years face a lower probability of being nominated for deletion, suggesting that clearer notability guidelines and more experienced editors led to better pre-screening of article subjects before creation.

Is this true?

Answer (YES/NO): YES